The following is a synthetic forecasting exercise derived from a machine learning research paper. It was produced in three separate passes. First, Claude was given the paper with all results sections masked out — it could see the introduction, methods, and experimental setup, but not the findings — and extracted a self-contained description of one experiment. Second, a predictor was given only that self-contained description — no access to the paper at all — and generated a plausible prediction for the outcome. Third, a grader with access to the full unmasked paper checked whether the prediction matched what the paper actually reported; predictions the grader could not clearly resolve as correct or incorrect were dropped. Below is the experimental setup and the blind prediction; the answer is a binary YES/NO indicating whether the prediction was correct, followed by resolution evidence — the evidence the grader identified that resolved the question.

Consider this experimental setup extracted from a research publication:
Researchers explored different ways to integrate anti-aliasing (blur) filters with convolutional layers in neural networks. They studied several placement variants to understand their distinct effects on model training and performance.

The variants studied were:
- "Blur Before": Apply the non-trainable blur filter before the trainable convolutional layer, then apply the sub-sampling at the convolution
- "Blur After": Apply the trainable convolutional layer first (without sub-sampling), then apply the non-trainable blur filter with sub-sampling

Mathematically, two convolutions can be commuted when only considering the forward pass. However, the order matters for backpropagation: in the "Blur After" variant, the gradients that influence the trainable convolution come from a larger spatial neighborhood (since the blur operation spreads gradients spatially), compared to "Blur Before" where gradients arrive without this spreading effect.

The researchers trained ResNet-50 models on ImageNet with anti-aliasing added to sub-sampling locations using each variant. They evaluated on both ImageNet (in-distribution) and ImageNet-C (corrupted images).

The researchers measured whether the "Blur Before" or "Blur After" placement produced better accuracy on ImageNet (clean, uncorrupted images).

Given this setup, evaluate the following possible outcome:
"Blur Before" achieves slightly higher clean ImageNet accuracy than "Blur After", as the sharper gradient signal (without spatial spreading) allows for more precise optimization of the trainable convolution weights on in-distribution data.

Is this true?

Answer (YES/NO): NO